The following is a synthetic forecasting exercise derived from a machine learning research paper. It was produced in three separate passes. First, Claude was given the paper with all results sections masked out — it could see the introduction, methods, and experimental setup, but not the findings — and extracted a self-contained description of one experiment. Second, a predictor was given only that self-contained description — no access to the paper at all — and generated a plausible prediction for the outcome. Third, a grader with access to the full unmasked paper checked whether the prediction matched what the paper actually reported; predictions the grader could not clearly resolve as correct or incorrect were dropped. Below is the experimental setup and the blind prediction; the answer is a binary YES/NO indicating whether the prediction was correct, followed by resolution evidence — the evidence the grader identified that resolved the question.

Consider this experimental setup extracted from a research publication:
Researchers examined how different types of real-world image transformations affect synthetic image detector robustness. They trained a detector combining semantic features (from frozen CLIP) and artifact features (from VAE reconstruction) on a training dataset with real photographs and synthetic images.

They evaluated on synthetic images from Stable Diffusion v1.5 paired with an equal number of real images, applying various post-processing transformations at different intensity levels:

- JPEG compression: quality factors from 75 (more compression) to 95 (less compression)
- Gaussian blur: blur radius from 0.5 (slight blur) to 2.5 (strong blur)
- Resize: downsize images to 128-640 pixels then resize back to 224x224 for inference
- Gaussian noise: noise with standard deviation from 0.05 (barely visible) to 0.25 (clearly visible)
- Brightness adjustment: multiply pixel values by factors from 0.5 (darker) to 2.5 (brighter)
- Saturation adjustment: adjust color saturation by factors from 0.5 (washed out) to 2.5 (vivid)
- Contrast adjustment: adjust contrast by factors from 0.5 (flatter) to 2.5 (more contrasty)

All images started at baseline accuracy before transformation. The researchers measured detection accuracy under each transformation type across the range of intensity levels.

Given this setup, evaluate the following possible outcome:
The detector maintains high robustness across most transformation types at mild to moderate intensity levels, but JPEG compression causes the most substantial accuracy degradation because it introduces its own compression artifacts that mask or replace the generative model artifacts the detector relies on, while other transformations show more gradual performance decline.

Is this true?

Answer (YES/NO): NO